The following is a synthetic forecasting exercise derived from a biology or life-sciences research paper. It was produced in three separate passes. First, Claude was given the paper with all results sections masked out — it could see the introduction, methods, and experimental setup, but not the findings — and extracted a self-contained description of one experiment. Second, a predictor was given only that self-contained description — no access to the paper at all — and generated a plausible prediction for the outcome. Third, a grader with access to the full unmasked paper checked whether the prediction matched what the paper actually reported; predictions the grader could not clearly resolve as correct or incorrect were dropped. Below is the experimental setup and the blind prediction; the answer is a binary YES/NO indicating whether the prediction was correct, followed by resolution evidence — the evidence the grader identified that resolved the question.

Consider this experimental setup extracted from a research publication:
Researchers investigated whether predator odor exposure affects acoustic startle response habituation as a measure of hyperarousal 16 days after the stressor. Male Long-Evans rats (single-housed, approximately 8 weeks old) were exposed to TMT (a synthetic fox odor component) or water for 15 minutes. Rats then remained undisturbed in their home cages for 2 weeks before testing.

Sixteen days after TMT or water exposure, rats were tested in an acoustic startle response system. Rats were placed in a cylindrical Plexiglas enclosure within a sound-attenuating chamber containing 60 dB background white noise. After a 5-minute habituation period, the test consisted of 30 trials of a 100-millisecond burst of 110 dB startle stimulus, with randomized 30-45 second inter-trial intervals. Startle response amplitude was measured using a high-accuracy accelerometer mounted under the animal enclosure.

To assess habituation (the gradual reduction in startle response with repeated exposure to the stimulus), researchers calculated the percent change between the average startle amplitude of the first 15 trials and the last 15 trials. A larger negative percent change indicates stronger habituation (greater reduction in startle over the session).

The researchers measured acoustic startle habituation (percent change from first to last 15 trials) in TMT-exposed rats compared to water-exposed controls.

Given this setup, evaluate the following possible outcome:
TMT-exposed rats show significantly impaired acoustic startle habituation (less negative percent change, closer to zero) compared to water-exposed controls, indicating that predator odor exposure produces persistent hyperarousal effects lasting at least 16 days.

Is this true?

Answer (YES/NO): NO